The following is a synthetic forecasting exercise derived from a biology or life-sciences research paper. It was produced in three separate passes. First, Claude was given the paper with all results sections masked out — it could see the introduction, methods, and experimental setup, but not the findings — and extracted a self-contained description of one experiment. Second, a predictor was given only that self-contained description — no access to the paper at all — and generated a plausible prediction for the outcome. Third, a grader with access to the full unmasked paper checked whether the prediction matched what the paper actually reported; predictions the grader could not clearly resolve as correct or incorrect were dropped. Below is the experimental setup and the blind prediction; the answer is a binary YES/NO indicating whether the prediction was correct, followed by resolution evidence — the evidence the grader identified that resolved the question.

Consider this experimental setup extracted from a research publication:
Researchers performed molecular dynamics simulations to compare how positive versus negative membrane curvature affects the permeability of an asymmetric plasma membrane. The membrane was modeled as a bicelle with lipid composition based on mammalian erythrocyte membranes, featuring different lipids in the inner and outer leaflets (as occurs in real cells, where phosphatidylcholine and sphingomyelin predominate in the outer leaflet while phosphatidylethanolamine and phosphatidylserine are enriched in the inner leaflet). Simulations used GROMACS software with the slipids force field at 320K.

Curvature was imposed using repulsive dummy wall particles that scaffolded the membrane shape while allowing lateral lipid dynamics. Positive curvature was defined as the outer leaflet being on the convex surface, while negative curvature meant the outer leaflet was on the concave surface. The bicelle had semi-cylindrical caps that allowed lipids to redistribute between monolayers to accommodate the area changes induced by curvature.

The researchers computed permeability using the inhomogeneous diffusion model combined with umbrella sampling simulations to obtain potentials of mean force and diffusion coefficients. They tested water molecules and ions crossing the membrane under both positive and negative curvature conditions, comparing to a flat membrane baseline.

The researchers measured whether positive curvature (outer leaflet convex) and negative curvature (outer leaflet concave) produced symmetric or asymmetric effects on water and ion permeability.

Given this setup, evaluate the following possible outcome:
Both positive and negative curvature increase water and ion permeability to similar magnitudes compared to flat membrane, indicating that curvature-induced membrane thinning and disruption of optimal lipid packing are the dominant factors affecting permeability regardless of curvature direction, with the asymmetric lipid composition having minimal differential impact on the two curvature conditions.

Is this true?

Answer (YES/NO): NO